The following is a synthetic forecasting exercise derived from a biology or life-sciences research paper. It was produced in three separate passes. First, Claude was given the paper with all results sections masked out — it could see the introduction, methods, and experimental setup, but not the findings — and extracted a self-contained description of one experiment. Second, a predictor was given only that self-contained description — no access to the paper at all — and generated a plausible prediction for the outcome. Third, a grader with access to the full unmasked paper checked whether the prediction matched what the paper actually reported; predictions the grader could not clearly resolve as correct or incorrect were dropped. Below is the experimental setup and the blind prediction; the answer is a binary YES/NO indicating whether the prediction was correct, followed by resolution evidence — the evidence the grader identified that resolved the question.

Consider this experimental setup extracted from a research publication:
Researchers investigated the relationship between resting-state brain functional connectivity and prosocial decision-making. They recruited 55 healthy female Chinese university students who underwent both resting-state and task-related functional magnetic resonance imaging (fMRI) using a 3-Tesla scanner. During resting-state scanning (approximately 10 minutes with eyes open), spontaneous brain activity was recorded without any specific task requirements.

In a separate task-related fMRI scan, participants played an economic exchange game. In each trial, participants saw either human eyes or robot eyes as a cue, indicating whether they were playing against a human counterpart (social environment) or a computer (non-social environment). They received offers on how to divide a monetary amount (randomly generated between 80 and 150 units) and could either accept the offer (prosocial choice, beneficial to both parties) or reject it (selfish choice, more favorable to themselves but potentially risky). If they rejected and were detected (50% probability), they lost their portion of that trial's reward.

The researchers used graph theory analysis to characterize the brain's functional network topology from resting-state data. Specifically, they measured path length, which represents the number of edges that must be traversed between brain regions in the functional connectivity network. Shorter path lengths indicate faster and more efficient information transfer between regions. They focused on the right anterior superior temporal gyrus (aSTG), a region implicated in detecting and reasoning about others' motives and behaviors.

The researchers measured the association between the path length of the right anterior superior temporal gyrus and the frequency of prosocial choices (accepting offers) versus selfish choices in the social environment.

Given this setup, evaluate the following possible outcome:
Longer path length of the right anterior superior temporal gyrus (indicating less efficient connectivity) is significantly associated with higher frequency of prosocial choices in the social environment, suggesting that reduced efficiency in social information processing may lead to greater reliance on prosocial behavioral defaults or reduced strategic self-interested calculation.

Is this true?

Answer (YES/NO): YES